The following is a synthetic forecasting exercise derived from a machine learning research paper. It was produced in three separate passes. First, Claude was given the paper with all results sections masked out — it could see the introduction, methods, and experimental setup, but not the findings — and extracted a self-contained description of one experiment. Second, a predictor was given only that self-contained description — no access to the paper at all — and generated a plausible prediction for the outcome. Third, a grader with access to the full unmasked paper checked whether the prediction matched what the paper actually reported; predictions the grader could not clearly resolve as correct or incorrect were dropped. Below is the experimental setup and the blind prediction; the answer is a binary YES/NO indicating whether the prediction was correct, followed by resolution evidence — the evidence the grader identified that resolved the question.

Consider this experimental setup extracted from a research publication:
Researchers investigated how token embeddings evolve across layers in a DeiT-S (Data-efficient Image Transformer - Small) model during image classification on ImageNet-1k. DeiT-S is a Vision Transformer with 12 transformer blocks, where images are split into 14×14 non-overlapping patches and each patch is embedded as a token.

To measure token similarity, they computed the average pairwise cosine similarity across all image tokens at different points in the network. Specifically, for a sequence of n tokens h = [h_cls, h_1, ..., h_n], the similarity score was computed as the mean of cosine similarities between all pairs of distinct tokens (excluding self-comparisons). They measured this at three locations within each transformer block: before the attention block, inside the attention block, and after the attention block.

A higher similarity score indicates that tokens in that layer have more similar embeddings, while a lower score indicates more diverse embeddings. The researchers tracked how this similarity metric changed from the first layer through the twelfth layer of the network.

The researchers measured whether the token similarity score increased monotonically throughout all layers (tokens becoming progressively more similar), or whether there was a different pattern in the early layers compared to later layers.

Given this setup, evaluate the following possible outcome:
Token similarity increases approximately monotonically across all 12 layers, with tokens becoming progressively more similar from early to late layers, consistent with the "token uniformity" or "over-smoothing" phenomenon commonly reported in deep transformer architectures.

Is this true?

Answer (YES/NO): NO